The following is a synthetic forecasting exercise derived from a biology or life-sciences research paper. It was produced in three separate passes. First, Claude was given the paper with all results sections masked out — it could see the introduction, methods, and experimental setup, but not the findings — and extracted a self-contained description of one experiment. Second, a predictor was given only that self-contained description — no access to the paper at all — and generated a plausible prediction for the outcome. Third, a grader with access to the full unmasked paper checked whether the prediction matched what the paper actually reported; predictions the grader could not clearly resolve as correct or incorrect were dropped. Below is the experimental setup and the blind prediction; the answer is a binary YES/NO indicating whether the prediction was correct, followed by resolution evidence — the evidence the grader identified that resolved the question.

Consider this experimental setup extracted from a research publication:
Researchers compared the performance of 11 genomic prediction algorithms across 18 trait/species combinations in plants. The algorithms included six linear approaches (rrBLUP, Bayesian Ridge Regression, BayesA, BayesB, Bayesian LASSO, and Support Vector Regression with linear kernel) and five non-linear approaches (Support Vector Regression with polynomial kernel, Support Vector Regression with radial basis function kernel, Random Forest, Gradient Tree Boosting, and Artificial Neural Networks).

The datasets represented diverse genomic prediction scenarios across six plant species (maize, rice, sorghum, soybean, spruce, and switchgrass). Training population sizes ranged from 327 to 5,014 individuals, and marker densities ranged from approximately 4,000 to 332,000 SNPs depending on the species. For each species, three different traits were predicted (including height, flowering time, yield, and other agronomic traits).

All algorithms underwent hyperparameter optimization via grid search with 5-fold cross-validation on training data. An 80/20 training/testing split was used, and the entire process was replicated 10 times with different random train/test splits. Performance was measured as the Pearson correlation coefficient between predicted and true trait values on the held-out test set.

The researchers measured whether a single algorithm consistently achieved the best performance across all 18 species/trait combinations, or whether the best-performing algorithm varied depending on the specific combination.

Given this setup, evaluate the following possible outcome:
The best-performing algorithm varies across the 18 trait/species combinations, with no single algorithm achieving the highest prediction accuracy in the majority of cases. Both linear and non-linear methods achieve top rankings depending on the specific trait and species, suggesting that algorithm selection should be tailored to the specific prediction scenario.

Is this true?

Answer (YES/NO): YES